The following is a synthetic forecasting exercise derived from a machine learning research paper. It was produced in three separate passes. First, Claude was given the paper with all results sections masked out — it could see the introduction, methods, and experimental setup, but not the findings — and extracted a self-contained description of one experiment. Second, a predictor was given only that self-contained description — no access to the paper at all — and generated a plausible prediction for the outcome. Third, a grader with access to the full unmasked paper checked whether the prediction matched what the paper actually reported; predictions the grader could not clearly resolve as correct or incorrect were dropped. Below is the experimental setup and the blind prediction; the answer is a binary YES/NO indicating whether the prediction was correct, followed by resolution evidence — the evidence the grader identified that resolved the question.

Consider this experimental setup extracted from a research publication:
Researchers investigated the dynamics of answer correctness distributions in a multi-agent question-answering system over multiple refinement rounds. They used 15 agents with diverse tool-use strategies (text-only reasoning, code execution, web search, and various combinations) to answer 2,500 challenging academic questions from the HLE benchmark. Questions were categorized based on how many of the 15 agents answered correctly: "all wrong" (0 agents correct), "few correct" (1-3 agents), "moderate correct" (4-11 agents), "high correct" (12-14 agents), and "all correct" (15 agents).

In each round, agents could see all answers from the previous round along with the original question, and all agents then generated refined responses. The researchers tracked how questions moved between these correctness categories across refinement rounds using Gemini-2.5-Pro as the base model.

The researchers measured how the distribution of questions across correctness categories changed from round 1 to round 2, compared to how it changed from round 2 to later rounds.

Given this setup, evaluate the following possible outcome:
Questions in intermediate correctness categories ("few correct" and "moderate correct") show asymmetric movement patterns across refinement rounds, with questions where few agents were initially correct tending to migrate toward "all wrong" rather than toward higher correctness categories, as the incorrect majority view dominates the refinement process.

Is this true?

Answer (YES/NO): NO